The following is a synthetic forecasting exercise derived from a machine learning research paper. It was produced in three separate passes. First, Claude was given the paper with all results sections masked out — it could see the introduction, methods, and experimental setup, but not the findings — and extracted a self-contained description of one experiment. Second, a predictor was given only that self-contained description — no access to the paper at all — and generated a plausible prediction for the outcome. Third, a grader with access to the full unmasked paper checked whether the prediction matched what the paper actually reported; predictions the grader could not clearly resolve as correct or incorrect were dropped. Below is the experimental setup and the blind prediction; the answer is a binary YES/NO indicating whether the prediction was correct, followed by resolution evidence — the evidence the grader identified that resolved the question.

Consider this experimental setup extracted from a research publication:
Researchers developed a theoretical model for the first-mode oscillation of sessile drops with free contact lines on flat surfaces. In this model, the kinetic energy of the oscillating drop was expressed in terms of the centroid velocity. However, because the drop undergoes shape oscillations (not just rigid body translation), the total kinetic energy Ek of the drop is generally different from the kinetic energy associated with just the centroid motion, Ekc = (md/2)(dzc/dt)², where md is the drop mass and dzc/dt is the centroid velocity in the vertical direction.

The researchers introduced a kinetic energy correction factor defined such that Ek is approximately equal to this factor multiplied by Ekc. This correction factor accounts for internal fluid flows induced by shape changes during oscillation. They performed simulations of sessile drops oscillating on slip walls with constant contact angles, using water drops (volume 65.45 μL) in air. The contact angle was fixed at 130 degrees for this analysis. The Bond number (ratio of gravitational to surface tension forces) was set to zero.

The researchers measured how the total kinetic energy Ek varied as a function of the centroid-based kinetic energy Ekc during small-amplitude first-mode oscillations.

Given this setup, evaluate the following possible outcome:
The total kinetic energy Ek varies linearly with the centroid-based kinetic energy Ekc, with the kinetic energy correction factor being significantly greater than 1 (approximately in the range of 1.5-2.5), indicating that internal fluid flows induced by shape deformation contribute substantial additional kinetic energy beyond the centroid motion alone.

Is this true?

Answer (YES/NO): NO